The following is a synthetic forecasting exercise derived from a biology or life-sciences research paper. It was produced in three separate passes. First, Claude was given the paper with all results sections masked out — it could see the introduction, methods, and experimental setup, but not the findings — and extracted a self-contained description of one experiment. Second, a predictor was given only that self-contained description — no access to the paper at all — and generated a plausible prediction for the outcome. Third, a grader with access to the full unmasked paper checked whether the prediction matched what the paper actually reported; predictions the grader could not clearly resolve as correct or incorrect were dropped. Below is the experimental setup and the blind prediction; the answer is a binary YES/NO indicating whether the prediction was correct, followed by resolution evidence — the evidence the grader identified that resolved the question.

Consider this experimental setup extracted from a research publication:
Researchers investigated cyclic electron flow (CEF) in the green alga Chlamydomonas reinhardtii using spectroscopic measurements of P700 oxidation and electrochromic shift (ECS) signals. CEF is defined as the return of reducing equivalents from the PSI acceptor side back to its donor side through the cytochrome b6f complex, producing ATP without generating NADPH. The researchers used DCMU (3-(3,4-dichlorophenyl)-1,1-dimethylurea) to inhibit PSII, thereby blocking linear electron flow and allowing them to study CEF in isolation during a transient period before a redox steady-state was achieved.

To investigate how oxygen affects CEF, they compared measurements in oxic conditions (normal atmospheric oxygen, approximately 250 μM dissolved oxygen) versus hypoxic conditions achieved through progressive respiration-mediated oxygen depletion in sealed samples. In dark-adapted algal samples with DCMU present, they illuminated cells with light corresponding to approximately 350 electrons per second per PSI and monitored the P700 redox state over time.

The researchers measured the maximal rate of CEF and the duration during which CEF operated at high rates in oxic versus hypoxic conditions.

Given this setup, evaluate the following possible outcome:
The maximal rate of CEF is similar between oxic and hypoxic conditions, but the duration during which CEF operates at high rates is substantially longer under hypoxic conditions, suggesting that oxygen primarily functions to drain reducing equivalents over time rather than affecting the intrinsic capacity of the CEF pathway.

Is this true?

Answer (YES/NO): YES